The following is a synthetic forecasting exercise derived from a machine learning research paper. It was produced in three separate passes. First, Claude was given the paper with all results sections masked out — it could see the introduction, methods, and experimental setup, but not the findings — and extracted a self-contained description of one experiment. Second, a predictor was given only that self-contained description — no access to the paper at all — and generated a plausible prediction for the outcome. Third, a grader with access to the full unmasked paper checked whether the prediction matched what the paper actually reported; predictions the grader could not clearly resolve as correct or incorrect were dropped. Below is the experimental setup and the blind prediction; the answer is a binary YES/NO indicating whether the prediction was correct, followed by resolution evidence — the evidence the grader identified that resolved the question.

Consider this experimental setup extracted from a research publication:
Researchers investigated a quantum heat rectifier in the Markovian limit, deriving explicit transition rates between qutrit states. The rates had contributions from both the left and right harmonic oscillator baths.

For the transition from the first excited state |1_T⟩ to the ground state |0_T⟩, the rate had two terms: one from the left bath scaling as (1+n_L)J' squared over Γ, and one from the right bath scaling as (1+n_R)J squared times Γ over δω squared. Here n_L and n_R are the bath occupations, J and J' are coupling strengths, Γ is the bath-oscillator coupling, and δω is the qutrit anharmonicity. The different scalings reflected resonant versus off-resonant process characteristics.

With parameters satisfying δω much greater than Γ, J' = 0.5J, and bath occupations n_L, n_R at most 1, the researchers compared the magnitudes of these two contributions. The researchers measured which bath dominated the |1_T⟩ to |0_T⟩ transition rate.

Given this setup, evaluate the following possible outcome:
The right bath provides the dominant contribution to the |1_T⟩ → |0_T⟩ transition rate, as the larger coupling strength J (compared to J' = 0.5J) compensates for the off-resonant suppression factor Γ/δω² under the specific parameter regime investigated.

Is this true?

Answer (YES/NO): NO